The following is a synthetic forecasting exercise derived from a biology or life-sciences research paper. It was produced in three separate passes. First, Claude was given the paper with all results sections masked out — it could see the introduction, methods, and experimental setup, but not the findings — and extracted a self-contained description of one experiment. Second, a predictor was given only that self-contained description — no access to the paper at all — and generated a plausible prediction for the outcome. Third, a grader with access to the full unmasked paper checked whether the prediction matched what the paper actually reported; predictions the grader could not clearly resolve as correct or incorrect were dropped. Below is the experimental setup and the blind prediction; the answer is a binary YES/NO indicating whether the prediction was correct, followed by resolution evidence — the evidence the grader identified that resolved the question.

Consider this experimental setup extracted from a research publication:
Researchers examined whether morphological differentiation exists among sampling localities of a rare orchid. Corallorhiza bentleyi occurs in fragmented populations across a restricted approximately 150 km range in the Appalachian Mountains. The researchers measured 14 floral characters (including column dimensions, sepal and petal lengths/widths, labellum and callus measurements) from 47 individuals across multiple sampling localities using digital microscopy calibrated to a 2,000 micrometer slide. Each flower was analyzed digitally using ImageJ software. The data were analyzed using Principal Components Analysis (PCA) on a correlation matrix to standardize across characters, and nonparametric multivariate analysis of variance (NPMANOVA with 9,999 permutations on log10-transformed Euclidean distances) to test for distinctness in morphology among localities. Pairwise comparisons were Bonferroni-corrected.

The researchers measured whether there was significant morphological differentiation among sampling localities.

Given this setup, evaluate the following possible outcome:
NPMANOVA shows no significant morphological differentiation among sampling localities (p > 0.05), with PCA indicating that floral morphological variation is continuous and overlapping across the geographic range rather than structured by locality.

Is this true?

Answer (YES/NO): NO